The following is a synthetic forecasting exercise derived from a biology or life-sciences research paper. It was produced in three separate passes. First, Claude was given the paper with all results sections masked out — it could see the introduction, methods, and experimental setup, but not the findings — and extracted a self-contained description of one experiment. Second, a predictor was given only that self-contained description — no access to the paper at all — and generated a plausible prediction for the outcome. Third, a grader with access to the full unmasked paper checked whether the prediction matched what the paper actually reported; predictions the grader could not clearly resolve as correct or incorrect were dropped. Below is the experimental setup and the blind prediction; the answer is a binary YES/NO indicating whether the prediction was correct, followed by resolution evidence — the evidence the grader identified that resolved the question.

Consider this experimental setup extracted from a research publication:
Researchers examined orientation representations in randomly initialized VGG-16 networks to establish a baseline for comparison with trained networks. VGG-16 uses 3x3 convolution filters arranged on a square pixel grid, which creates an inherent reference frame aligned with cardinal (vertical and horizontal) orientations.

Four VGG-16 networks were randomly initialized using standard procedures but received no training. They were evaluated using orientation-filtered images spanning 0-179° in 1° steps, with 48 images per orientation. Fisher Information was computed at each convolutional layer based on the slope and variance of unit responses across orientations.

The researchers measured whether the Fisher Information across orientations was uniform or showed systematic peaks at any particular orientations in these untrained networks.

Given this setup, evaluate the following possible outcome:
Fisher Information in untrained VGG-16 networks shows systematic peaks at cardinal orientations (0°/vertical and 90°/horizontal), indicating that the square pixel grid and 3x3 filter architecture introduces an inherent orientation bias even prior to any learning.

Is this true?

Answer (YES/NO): NO